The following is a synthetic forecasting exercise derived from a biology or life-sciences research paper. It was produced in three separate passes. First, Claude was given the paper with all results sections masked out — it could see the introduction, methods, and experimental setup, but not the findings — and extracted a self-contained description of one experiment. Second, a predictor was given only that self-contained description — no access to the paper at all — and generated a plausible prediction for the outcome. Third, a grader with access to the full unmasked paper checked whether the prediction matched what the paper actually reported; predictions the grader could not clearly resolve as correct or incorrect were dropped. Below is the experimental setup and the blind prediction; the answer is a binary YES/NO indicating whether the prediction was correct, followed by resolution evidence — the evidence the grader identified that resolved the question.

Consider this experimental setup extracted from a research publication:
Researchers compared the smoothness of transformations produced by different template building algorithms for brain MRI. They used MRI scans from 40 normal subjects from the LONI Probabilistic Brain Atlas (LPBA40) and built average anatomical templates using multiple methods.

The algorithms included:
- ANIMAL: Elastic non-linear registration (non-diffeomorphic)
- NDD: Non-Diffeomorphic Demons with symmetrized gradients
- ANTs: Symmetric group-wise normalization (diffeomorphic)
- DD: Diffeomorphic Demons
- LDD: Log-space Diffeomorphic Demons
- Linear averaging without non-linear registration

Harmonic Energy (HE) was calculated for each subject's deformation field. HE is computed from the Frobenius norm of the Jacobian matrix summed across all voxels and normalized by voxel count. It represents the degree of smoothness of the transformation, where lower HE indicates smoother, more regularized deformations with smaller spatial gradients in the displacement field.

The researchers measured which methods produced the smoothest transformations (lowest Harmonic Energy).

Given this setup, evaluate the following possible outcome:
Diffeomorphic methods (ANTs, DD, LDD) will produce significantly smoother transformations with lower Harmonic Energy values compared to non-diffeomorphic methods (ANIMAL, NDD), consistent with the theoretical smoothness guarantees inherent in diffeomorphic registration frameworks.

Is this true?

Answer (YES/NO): NO